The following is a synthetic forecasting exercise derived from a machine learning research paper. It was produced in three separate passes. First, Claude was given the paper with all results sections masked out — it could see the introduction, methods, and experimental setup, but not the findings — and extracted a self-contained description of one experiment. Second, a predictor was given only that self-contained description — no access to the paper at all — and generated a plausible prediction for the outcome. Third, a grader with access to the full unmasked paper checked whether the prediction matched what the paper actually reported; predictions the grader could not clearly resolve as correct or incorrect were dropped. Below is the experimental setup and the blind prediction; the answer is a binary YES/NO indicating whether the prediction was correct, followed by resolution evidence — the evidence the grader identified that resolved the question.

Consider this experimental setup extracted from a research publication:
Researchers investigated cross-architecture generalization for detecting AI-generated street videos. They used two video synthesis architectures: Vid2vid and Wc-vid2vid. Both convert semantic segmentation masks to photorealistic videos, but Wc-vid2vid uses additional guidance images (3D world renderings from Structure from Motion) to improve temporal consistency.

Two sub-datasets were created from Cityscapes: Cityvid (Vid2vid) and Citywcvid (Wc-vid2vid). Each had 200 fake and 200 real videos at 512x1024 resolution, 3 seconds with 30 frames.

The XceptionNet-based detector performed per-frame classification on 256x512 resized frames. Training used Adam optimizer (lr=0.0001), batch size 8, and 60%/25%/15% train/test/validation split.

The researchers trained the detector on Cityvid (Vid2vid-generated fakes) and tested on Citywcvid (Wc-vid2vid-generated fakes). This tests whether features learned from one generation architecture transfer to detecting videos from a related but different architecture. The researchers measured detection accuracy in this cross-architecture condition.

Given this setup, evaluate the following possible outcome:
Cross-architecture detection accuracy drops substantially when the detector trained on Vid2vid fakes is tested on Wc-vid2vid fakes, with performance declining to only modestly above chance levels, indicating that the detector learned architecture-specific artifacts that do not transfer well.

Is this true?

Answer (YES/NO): NO